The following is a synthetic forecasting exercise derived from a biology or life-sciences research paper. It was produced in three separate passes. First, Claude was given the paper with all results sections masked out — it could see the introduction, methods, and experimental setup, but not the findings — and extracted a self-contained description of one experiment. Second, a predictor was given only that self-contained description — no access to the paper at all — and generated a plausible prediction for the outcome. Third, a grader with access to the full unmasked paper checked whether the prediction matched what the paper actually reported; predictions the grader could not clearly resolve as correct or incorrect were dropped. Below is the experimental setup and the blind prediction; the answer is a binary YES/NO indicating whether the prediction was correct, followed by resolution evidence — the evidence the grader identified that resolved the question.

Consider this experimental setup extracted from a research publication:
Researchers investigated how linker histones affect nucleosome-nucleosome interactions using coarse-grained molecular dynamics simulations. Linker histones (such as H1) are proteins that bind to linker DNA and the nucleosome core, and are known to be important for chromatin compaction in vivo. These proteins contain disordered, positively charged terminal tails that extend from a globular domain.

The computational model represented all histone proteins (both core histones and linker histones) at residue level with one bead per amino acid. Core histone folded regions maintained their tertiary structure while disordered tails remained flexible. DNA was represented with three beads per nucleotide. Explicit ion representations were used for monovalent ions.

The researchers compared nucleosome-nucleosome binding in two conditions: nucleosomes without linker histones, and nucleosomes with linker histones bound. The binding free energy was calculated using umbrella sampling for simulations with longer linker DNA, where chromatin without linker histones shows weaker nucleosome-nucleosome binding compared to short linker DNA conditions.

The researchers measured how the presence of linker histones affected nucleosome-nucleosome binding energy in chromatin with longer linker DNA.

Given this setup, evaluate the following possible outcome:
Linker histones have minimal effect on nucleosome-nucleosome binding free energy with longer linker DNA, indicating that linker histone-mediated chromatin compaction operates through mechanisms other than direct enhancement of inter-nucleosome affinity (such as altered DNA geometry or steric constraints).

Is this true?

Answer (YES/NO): NO